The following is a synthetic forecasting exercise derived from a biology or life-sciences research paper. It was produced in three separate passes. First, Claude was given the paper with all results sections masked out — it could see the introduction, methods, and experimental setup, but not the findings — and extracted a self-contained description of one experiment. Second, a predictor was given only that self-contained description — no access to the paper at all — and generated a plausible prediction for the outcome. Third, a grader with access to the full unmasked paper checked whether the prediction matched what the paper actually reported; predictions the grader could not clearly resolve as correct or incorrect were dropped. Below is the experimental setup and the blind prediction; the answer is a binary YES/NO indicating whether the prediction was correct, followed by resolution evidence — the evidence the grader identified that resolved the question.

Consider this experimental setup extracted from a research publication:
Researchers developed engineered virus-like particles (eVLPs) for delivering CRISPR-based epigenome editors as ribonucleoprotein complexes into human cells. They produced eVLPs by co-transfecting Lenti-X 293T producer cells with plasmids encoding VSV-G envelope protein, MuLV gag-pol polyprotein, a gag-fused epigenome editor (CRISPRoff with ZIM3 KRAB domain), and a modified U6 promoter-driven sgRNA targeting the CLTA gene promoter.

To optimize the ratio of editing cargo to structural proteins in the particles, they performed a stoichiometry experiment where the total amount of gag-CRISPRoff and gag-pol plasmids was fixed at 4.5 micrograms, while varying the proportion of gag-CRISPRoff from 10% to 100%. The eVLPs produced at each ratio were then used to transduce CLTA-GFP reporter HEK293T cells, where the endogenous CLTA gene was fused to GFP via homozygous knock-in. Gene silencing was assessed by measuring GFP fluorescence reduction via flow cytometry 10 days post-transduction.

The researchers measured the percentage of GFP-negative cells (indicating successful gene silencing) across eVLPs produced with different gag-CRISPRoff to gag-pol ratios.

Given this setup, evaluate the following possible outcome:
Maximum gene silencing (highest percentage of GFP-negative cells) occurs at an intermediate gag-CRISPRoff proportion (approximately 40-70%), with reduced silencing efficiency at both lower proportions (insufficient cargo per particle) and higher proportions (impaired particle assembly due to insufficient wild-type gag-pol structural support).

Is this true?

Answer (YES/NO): NO